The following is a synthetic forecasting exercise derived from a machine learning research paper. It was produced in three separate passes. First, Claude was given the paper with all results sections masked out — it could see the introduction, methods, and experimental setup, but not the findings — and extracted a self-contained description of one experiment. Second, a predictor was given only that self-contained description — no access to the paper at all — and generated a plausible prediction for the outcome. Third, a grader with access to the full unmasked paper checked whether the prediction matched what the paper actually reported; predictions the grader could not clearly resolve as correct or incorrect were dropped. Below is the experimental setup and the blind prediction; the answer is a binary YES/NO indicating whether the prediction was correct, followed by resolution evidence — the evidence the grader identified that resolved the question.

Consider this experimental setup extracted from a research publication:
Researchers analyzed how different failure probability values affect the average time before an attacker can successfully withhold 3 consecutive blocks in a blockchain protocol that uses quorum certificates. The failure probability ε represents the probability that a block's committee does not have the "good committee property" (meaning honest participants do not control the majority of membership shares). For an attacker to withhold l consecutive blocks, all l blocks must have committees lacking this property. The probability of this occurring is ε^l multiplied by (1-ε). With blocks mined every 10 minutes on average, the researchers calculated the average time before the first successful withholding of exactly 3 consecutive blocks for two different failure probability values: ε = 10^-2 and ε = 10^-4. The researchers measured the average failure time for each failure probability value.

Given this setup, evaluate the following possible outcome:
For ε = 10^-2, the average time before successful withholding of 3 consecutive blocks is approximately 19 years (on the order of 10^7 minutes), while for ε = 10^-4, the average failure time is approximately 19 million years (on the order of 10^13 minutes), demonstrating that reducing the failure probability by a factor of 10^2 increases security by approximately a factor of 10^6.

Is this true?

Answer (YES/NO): NO